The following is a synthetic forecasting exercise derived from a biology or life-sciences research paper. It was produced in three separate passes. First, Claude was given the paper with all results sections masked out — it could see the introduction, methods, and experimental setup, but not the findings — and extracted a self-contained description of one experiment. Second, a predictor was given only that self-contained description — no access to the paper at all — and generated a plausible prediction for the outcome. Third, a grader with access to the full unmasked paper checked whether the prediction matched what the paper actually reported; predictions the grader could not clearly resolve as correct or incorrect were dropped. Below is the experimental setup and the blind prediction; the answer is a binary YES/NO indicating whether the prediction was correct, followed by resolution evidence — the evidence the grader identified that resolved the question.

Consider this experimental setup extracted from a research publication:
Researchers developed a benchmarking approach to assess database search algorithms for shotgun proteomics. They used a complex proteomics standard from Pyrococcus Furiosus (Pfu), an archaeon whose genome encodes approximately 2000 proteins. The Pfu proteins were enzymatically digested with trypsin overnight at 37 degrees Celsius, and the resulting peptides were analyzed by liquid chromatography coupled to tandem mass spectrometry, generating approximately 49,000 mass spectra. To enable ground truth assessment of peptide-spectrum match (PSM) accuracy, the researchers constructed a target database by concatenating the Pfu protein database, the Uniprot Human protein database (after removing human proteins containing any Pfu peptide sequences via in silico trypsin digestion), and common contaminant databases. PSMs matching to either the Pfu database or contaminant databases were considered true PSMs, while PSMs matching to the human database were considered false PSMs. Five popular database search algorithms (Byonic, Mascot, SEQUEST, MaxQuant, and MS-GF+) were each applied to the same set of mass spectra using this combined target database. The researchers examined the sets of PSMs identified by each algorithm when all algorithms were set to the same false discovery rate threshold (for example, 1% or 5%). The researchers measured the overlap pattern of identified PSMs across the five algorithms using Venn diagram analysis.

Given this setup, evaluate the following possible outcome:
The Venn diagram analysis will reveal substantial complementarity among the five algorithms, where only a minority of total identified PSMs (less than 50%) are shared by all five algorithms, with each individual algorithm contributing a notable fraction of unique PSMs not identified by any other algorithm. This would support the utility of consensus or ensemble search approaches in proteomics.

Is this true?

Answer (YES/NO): YES